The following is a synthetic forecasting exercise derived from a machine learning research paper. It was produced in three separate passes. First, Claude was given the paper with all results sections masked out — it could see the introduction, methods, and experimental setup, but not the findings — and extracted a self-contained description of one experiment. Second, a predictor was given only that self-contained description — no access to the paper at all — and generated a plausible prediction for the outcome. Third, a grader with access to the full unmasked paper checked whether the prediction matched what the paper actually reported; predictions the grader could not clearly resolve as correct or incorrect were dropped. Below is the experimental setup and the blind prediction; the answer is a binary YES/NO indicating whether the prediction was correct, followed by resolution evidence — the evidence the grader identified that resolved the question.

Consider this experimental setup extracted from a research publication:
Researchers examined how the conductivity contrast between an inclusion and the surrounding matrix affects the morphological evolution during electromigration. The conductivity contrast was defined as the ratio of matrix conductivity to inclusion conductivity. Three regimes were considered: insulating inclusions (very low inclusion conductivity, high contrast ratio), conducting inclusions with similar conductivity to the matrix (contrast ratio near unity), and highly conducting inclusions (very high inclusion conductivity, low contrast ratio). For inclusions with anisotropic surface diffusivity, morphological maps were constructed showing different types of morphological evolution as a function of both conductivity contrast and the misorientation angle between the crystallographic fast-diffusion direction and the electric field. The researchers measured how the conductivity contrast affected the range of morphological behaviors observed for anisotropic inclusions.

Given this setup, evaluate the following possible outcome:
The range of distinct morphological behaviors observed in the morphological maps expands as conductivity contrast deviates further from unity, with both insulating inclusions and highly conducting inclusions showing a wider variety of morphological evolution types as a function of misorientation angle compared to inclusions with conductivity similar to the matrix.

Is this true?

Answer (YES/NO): NO